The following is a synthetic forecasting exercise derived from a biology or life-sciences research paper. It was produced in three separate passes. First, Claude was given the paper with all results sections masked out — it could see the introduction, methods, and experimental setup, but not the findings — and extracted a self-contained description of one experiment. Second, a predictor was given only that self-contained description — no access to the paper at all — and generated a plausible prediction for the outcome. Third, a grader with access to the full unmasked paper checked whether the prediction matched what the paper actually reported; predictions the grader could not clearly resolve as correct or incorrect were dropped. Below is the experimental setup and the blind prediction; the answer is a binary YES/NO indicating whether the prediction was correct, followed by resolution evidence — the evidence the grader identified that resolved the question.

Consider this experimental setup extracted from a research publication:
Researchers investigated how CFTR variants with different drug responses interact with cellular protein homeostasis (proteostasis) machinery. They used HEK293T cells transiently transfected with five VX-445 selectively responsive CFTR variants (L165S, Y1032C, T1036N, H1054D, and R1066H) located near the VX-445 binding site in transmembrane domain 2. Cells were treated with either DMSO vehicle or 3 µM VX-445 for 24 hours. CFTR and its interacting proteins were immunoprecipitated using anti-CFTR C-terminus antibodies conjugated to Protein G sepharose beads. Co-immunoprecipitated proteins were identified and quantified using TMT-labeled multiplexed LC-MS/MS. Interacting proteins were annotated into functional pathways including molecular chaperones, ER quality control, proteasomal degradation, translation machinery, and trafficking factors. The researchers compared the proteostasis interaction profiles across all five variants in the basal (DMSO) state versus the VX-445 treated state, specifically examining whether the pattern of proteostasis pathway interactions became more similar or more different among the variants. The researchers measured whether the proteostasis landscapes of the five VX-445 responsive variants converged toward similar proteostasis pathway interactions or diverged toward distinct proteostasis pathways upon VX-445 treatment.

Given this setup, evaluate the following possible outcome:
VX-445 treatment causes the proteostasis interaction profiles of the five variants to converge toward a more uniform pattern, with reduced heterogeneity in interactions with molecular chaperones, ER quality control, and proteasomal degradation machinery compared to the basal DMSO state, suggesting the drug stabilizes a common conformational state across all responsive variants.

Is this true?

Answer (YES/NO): YES